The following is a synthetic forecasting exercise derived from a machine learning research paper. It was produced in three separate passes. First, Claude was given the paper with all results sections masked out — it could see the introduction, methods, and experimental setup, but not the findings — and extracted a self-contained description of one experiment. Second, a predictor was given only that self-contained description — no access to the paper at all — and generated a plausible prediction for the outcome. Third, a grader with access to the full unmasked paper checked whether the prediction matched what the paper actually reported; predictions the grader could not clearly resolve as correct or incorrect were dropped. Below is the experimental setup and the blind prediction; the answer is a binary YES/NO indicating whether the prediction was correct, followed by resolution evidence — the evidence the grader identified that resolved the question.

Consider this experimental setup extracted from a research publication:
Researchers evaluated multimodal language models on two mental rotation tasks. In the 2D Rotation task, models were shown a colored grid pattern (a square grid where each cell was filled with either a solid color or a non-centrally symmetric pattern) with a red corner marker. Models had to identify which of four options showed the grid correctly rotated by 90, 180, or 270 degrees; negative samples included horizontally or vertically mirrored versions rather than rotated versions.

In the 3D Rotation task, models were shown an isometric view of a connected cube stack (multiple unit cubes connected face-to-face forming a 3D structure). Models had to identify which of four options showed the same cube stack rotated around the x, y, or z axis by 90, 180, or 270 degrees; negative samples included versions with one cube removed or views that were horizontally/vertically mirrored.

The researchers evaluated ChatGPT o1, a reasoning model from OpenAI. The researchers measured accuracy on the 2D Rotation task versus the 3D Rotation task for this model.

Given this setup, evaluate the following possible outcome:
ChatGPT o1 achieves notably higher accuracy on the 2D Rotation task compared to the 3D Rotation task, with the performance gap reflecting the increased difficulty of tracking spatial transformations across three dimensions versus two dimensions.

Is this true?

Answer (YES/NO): YES